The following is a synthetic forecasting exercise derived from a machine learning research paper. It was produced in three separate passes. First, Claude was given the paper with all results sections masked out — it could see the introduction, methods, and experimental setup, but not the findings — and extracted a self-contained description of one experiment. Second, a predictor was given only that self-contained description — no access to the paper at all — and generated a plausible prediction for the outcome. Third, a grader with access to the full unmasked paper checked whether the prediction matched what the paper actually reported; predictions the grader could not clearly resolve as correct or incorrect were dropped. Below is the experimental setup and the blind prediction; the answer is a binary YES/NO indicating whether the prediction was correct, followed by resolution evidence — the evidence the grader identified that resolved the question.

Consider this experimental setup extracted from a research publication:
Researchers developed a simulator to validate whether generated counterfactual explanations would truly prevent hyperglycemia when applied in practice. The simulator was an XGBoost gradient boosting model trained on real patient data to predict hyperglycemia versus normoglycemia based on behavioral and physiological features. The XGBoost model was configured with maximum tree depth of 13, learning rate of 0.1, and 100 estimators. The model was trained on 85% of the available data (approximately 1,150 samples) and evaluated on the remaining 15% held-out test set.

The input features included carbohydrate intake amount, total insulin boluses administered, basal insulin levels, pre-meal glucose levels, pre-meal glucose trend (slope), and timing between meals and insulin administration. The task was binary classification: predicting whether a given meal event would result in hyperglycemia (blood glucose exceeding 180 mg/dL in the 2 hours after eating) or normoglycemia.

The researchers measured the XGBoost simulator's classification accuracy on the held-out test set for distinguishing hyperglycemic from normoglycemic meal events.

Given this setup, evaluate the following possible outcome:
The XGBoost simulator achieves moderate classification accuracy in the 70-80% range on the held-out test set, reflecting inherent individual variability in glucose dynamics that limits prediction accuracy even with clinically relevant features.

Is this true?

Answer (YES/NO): NO